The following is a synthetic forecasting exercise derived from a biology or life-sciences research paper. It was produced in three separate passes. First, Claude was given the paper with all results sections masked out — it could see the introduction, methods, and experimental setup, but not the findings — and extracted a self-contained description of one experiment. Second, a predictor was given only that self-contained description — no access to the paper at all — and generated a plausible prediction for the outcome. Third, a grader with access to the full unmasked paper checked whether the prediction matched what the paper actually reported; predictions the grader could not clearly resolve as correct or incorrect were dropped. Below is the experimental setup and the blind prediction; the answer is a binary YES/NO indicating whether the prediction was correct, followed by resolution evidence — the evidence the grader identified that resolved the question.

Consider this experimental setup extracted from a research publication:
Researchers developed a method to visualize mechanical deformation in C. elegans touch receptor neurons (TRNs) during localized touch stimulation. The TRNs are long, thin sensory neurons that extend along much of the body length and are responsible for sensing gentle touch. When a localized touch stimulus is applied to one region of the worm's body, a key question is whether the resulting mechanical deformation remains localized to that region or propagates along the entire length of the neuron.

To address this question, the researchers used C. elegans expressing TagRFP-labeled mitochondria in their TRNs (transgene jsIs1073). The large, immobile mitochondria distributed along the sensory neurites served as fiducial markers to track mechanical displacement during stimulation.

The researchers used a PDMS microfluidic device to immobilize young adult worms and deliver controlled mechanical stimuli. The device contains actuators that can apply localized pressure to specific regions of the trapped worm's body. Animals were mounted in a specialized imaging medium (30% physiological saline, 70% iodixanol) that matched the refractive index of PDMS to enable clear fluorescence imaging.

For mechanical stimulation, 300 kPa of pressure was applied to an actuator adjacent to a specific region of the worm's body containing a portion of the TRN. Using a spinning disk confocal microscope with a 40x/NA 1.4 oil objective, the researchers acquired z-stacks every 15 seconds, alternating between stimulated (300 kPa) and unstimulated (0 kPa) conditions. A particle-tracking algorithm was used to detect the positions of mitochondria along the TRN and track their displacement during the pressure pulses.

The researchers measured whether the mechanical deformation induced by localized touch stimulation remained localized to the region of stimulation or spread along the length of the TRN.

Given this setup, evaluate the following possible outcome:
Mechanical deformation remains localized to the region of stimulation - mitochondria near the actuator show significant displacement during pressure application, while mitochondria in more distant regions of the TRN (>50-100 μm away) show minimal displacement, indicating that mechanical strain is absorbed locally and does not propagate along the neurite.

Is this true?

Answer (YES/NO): YES